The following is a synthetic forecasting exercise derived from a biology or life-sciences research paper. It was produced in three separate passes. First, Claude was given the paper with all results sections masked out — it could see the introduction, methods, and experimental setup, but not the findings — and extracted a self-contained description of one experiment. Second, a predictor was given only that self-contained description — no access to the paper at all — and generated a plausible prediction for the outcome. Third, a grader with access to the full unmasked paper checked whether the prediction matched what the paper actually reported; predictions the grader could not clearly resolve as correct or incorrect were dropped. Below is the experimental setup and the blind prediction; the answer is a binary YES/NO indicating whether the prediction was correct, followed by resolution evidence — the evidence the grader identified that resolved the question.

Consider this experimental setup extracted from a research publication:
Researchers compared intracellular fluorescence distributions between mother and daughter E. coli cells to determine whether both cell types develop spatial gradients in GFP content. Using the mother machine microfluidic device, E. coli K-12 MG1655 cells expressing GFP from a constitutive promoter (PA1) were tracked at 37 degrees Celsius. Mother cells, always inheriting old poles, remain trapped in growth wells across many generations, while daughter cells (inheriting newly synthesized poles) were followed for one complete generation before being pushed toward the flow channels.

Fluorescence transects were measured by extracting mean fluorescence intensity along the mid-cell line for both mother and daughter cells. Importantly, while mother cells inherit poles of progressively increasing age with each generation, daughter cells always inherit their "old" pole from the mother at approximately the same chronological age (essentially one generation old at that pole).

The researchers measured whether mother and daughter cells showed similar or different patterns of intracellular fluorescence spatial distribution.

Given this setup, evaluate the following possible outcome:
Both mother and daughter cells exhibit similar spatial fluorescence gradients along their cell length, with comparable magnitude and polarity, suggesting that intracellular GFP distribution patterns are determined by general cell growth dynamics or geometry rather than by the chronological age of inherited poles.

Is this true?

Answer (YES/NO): NO